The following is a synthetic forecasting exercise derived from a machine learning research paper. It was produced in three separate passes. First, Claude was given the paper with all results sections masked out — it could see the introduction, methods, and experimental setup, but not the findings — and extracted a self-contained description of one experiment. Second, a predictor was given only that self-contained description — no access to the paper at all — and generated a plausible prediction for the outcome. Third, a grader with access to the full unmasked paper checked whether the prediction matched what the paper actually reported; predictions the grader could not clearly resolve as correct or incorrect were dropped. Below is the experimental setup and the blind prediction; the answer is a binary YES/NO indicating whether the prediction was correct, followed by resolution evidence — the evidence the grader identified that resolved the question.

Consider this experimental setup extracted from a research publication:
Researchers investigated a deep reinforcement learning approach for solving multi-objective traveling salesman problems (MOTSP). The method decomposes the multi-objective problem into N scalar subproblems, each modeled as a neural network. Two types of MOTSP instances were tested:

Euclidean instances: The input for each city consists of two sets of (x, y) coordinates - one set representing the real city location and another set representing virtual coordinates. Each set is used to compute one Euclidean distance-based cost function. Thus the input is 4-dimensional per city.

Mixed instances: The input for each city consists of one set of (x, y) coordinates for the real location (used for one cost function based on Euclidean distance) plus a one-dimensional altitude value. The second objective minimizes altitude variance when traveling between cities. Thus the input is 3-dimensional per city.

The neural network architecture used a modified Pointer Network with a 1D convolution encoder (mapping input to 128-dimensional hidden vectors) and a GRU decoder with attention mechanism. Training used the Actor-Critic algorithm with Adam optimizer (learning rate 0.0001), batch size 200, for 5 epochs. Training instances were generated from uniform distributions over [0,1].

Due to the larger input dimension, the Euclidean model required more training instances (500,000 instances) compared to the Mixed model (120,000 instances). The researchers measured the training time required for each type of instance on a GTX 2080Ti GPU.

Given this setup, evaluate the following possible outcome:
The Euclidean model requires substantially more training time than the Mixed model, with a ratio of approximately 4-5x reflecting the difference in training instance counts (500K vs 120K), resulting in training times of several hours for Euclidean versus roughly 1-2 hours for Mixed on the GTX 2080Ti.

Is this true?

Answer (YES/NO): NO